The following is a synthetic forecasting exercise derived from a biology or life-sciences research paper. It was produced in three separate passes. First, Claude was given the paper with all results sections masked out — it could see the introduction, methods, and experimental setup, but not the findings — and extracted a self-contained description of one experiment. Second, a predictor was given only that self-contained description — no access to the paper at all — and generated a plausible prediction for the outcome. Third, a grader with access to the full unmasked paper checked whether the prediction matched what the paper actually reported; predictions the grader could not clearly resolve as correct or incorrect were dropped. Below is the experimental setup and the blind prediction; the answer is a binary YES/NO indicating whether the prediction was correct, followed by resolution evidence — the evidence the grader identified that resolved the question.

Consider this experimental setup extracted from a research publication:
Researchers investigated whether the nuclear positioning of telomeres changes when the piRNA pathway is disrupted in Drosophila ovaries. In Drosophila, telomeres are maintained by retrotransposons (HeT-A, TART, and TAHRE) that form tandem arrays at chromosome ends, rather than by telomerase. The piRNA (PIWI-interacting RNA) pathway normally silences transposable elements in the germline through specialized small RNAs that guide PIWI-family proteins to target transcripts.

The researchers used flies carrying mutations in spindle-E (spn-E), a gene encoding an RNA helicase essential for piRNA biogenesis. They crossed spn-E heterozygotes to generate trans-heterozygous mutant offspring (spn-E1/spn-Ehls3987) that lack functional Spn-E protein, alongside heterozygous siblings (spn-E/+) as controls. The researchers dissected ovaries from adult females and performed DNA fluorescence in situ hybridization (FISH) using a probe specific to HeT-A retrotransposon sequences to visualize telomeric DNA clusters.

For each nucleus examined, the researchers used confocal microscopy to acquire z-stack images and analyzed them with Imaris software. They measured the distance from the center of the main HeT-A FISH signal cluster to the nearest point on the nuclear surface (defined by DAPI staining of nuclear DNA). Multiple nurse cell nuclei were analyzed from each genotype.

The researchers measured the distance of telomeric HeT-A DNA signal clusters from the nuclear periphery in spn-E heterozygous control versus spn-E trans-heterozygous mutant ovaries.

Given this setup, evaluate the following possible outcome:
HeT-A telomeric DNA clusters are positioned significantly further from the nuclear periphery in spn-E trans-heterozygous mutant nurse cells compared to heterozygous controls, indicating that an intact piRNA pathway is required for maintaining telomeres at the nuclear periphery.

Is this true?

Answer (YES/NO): YES